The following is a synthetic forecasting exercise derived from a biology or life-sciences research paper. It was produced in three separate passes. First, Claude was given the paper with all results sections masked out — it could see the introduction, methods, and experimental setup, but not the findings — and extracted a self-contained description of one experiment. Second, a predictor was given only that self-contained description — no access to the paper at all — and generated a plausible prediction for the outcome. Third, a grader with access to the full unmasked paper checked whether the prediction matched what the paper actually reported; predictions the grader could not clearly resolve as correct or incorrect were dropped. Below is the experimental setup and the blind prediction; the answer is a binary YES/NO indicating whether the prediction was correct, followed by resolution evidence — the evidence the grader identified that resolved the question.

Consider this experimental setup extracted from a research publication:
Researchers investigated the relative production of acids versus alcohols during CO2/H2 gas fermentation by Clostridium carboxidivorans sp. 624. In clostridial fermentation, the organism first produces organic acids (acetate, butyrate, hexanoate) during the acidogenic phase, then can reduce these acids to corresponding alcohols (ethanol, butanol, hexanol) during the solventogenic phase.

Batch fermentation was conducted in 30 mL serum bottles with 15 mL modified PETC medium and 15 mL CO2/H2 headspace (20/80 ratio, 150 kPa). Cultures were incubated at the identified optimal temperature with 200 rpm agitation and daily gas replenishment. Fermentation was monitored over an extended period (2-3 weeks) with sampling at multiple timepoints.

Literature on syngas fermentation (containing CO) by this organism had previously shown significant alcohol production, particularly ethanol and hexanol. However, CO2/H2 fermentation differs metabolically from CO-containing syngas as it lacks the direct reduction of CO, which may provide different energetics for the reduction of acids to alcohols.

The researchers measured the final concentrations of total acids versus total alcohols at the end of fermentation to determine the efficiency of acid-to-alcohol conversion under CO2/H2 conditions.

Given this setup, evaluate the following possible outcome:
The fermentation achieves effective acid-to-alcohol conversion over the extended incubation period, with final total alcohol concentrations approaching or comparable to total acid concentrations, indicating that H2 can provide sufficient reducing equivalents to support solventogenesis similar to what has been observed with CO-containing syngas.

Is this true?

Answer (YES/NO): NO